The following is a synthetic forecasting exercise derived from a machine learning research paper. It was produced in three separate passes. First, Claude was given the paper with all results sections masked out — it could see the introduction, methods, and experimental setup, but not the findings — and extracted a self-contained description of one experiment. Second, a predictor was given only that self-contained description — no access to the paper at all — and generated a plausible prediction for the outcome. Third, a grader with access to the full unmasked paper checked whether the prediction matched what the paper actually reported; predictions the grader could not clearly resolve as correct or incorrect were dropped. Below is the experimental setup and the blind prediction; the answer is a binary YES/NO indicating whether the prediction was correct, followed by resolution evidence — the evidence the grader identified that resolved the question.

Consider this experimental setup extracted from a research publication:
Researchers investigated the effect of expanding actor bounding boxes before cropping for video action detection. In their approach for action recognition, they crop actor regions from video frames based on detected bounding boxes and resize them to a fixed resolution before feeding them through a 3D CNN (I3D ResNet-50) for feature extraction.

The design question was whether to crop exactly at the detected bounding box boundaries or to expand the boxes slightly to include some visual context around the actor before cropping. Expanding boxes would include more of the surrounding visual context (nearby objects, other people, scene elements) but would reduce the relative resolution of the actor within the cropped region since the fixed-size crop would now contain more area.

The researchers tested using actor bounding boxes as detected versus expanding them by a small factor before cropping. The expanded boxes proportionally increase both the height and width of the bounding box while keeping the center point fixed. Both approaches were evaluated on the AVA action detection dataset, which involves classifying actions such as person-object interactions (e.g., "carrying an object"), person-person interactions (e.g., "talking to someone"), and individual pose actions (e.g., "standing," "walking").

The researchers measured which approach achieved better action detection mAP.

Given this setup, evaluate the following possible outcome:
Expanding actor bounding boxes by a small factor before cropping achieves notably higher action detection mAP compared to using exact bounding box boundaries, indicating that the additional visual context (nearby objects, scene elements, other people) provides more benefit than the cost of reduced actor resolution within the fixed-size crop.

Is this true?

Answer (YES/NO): YES